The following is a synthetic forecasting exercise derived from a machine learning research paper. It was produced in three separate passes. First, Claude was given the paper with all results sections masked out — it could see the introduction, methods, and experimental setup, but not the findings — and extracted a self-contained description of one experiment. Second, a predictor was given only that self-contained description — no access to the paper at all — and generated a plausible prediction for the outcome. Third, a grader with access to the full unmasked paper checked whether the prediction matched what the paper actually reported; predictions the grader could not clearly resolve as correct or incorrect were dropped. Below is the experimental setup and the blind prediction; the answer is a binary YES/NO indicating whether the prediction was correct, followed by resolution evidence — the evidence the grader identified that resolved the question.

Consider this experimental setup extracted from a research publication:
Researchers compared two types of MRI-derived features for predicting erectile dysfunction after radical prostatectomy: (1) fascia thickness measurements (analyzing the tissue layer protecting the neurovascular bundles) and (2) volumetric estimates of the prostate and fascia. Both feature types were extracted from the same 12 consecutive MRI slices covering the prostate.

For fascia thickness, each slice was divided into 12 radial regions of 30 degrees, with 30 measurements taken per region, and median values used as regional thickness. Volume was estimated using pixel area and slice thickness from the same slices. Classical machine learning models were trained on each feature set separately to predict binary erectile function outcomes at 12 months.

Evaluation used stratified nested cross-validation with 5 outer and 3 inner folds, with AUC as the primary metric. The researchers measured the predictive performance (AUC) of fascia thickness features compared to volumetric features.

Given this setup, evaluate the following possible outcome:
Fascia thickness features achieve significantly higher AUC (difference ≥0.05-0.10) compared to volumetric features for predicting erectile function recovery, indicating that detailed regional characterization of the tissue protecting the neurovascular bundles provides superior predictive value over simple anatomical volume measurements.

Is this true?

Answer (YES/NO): NO